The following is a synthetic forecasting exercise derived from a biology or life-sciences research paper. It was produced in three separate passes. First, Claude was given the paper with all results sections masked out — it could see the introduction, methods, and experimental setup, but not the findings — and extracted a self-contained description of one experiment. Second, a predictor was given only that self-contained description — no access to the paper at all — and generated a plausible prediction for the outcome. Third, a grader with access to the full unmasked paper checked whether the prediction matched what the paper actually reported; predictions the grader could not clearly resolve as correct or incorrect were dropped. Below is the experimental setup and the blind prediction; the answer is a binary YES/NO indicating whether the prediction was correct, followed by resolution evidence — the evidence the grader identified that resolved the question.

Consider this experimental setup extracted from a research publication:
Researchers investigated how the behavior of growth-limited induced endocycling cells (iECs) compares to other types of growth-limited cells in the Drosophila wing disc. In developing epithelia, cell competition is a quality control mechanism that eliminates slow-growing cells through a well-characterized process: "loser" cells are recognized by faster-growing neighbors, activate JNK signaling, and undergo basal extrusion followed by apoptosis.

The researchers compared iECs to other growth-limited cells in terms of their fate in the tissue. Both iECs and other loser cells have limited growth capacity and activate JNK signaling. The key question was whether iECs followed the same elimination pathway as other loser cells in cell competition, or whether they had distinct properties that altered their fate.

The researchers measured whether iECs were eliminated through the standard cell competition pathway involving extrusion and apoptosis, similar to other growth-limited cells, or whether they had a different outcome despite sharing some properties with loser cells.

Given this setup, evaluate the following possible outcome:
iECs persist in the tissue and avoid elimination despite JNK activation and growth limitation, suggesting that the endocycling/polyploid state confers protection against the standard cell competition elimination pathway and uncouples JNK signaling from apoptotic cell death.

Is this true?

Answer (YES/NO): YES